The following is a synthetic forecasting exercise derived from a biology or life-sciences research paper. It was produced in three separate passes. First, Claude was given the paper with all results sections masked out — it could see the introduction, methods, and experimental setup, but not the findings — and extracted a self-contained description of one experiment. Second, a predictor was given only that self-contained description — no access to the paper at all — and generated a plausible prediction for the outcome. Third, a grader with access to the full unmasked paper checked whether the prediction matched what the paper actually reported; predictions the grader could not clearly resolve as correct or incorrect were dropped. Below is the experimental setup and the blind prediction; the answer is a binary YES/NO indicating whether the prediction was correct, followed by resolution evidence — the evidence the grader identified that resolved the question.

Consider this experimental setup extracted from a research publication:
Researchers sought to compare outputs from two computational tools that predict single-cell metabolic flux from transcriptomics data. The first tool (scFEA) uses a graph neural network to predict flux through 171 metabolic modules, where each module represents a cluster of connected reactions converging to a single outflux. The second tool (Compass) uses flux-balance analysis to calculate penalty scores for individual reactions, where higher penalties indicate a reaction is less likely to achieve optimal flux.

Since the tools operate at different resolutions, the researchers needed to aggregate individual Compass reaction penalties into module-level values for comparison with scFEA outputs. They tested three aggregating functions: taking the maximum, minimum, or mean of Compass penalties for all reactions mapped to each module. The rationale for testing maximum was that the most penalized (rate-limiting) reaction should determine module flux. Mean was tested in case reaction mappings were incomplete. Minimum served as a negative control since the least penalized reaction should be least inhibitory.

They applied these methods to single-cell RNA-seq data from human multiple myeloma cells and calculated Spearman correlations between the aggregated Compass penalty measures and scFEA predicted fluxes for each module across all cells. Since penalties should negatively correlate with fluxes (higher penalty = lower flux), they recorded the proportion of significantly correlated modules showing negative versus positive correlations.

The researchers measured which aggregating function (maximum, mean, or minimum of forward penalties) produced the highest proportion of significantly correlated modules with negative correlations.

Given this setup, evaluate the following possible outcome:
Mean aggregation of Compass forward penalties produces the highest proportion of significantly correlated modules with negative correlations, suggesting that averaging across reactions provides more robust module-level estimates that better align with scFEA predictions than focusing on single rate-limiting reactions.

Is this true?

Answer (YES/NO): NO